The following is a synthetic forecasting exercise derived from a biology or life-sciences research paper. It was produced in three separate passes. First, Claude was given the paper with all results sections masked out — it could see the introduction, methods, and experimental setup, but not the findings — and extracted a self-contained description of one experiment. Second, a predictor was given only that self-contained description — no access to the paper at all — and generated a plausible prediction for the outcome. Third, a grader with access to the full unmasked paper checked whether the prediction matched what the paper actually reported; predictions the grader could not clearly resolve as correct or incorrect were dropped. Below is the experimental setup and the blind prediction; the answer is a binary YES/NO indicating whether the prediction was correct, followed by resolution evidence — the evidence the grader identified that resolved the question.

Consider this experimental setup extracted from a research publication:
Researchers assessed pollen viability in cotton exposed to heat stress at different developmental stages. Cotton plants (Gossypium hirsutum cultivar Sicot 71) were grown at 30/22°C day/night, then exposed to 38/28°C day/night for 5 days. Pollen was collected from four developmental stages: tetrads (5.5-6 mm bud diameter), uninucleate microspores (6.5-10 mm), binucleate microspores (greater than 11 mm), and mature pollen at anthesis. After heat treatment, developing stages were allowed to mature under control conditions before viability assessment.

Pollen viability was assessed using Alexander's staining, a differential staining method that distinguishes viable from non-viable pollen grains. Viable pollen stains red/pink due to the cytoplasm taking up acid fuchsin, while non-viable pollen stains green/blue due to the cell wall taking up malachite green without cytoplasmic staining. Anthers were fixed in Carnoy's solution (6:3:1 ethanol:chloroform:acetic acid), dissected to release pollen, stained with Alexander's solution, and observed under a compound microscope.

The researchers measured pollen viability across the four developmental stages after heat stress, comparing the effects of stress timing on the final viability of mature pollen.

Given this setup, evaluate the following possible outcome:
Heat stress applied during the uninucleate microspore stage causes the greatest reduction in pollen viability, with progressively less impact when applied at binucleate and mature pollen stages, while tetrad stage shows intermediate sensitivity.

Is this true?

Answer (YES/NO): NO